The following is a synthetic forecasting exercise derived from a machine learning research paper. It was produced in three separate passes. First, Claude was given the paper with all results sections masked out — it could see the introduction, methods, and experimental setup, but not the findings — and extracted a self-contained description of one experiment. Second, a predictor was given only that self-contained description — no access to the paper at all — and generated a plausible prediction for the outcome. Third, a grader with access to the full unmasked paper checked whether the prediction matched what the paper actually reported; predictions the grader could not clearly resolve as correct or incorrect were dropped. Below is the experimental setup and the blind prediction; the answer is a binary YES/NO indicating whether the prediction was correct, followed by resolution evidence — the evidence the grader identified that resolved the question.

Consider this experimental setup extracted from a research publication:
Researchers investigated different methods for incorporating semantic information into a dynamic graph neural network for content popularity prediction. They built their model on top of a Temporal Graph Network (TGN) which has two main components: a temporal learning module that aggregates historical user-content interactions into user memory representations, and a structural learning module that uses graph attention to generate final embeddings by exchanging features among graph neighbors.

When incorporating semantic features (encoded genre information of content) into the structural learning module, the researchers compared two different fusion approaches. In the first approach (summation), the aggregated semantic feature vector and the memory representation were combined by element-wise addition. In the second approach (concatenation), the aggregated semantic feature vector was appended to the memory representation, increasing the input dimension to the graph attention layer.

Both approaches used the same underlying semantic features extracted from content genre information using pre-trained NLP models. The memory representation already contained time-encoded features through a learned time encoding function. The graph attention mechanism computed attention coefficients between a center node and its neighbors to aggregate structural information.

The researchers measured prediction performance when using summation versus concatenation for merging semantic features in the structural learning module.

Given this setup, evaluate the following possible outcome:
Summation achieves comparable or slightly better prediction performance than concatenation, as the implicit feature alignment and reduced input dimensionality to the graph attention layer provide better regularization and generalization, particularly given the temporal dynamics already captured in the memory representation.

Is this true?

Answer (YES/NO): NO